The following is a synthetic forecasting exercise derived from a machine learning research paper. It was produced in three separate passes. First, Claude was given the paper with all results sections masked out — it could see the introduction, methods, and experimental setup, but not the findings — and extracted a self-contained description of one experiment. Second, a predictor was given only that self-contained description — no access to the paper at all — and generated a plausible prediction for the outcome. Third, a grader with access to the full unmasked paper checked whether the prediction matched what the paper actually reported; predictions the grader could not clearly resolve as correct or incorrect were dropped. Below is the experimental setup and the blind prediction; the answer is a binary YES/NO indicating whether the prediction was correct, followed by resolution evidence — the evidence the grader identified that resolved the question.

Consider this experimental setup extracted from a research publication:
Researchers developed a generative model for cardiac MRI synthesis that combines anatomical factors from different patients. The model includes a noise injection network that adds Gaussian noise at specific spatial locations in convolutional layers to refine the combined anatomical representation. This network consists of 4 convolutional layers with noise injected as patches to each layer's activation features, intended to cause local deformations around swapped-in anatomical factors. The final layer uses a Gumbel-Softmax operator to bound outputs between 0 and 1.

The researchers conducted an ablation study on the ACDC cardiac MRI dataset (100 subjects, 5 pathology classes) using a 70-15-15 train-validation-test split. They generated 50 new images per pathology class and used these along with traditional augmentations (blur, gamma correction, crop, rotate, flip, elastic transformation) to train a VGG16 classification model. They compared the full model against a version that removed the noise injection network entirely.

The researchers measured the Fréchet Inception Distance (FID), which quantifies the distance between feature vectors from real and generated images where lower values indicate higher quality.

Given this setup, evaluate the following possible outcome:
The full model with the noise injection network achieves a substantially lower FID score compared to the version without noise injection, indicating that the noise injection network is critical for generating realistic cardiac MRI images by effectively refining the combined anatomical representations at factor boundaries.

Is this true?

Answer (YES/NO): YES